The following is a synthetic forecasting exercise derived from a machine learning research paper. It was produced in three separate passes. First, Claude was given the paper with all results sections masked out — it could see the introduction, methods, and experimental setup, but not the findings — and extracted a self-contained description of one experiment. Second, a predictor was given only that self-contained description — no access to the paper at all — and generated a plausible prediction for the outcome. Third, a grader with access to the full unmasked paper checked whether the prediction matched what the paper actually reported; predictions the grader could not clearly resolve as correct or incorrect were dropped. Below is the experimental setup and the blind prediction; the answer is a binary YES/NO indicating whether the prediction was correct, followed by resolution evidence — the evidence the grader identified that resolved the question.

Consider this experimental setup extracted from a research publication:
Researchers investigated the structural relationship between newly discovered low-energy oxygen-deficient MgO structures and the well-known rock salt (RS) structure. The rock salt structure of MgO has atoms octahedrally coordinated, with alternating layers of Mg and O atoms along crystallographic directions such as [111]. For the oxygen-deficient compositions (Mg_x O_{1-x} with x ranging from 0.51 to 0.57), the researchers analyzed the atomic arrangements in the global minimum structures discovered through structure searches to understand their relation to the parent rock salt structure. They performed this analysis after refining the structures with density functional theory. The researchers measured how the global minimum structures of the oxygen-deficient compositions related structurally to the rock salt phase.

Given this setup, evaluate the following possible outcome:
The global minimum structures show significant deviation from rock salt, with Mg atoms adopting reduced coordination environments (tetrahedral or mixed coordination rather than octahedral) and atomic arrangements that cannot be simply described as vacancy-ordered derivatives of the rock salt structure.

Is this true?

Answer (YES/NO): NO